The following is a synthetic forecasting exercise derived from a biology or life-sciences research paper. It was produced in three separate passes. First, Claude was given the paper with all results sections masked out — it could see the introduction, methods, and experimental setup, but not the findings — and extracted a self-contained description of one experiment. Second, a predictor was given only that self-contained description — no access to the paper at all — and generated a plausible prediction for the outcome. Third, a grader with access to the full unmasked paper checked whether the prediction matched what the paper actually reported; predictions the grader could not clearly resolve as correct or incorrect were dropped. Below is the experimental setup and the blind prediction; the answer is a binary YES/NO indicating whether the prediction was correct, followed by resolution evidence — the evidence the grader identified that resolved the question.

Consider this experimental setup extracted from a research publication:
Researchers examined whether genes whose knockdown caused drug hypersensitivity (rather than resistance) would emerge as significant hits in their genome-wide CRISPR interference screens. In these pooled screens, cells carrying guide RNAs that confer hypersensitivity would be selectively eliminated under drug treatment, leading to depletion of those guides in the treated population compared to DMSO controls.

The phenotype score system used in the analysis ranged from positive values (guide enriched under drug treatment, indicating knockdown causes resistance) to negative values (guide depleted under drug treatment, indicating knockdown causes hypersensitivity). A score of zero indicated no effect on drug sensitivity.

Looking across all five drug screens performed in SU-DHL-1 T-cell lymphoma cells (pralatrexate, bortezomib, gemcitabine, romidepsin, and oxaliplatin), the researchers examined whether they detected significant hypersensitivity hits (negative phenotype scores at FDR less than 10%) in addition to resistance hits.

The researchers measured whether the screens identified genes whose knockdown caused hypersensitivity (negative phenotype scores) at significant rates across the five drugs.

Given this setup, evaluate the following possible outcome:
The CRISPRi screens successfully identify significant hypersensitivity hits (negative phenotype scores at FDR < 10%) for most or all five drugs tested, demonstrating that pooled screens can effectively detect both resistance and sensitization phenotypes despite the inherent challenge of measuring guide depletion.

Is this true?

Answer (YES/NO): YES